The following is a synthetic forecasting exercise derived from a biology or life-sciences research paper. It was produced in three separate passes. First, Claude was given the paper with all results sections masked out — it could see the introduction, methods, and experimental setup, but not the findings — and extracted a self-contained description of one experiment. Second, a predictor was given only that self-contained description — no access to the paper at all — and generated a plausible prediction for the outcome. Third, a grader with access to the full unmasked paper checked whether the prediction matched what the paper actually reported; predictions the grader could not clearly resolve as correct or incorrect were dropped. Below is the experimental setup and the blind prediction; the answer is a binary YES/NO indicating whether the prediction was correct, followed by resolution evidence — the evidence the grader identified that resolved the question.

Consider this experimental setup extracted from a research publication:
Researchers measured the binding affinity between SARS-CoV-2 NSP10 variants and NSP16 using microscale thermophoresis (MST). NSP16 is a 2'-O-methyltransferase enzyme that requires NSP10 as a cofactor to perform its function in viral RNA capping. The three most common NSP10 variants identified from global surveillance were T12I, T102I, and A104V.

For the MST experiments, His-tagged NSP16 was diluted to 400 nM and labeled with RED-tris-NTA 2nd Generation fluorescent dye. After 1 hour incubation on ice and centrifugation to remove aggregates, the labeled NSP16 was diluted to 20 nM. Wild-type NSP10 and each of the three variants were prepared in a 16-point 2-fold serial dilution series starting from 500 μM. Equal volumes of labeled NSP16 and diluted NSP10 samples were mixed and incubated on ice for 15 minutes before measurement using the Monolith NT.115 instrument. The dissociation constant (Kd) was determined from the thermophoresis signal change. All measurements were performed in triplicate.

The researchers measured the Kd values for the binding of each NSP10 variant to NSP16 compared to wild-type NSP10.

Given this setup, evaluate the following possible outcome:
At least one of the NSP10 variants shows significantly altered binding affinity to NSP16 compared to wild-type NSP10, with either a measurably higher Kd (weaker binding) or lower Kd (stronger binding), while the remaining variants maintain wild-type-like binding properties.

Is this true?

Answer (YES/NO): YES